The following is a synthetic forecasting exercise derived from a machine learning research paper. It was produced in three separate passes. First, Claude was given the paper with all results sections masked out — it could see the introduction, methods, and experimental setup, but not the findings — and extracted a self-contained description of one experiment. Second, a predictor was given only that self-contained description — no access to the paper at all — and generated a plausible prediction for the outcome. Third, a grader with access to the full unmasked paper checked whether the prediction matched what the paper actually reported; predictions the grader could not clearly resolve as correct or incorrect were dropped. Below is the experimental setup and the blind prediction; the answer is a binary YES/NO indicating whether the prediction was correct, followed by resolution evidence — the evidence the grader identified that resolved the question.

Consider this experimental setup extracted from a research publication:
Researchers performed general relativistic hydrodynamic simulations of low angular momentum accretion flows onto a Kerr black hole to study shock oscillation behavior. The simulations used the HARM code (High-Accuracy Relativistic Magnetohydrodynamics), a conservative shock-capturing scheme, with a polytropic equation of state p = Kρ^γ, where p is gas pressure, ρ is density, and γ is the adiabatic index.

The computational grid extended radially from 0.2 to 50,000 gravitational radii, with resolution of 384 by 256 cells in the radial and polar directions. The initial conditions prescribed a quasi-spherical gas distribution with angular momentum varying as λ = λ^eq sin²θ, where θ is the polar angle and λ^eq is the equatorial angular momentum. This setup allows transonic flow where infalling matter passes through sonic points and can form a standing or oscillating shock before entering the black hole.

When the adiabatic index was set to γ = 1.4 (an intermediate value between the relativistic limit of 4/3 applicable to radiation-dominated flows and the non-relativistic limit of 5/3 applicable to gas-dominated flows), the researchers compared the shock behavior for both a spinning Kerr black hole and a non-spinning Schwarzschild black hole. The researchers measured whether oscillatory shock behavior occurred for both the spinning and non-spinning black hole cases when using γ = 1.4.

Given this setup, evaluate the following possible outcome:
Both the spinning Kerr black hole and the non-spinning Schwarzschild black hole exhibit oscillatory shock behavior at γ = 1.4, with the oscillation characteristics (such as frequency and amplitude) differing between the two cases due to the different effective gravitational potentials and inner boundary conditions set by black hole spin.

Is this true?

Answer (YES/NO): YES